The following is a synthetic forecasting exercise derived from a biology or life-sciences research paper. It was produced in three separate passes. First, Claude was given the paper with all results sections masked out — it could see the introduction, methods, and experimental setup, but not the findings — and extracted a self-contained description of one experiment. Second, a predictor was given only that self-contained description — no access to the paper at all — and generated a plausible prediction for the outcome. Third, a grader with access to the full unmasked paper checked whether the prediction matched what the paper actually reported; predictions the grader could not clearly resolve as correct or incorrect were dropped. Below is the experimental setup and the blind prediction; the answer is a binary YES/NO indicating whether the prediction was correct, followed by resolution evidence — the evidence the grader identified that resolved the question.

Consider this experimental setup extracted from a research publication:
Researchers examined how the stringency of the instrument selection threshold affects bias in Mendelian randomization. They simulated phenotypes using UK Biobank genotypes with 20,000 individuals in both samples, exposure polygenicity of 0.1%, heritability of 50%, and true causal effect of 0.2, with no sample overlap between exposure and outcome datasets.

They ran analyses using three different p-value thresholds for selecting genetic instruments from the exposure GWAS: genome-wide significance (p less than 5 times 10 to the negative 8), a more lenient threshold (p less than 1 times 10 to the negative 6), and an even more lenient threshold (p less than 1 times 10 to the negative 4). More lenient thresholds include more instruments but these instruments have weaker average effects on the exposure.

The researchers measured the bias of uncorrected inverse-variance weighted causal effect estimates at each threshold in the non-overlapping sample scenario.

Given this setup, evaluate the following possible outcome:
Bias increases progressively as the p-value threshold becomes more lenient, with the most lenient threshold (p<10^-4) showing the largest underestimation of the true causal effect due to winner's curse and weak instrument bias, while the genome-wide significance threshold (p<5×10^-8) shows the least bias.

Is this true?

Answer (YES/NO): YES